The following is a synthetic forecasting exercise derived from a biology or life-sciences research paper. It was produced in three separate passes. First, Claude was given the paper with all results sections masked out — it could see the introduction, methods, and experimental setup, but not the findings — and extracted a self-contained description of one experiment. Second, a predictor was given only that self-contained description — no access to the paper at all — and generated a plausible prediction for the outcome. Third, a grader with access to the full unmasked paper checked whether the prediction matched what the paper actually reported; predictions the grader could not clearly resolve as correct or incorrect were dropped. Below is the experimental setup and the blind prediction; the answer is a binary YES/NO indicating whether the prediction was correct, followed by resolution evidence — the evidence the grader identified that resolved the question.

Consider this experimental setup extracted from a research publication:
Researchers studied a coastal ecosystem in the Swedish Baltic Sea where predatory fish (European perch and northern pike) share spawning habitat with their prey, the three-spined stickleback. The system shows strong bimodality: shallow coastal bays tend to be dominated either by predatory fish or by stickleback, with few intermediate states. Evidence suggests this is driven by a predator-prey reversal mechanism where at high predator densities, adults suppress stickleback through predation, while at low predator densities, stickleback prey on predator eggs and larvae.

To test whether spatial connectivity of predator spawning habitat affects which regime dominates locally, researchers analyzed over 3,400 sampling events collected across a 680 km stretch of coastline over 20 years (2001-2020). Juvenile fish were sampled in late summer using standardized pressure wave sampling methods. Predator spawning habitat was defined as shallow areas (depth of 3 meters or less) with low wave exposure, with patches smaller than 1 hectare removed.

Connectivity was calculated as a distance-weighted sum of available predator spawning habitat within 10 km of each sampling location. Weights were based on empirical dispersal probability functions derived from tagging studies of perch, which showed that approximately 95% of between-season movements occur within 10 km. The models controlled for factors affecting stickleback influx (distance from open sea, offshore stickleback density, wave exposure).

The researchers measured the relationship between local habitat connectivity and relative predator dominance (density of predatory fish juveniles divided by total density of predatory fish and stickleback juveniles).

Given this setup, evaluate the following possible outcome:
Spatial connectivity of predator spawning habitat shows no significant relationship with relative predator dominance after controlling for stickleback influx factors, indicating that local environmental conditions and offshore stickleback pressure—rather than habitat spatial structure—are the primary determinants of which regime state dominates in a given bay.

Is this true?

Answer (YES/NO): NO